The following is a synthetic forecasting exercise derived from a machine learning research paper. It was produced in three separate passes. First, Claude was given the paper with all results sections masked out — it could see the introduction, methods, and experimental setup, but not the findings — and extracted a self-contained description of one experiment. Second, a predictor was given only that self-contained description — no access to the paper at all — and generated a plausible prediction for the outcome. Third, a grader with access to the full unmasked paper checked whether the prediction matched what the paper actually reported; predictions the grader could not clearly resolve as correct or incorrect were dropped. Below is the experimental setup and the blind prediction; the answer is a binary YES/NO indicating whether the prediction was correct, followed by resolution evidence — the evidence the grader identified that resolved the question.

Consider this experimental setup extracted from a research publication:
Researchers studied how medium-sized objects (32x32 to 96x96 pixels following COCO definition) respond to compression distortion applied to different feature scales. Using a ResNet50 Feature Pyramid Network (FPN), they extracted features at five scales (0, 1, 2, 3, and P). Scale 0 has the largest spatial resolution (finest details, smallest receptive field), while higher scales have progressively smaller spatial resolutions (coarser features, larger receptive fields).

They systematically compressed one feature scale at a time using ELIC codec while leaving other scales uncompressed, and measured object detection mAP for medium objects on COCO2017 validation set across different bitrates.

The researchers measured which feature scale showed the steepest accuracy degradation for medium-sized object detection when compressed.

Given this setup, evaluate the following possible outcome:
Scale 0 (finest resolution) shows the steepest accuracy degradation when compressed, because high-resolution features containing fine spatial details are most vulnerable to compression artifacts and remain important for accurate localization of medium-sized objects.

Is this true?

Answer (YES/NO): NO